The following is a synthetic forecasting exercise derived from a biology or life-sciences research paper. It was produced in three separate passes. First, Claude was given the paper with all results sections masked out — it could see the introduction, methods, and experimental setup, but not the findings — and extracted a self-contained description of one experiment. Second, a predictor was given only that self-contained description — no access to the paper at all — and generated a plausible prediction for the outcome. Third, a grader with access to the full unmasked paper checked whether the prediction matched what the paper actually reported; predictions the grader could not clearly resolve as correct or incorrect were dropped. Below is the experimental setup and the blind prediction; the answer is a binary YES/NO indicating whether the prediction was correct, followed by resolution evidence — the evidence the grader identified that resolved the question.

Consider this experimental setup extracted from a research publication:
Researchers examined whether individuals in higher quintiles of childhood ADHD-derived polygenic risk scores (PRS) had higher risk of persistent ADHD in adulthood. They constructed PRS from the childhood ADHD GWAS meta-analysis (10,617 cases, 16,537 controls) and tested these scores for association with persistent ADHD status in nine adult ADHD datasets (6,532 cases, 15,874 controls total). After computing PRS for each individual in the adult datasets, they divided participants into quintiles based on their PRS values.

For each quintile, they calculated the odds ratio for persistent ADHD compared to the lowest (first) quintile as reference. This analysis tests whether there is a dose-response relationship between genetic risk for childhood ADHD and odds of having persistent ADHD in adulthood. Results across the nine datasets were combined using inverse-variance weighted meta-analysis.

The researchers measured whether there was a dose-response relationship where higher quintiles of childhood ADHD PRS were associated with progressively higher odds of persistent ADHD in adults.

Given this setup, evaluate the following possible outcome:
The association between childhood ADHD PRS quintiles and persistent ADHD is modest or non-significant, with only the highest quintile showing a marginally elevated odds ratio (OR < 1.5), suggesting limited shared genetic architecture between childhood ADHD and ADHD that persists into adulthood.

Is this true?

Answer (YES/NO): NO